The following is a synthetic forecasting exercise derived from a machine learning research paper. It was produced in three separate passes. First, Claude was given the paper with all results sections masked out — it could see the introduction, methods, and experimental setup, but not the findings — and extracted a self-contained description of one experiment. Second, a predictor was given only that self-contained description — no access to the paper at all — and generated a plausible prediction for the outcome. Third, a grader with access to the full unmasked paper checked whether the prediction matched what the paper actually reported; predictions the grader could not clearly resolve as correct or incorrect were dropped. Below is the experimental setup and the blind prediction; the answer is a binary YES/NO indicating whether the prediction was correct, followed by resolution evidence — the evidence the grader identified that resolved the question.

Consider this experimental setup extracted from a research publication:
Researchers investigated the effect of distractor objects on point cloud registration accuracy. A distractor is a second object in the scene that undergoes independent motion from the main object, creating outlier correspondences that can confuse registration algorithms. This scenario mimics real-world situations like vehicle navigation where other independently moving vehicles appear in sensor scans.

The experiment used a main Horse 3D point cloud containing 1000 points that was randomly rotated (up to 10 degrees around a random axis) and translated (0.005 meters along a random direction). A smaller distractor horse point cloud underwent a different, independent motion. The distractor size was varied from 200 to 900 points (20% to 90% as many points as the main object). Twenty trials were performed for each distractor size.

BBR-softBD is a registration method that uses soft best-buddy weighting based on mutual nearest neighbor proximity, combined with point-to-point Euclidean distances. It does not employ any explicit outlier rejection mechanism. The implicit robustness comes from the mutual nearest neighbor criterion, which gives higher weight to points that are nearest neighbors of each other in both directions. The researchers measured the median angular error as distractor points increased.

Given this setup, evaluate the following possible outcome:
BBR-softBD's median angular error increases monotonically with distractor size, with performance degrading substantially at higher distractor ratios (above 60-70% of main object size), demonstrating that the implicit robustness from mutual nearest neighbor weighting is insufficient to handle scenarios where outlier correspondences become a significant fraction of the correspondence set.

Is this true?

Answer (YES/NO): NO